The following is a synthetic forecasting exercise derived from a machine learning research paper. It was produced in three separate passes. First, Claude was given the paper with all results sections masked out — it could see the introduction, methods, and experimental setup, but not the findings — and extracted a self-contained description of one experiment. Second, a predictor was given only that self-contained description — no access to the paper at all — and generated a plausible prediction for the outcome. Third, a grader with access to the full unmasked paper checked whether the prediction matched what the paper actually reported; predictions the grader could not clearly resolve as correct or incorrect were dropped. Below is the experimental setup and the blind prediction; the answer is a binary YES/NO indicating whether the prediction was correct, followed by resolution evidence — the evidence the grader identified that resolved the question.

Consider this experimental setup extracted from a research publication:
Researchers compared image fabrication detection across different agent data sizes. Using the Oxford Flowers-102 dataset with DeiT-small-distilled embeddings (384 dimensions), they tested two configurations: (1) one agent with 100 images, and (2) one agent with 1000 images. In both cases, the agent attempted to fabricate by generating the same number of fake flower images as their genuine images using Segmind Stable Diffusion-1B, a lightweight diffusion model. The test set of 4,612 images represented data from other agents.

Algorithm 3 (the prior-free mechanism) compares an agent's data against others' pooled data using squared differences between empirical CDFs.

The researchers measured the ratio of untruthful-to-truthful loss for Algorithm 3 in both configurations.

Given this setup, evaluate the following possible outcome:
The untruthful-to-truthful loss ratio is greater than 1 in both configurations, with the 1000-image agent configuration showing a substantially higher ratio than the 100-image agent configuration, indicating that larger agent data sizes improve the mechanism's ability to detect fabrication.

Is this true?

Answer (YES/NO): YES